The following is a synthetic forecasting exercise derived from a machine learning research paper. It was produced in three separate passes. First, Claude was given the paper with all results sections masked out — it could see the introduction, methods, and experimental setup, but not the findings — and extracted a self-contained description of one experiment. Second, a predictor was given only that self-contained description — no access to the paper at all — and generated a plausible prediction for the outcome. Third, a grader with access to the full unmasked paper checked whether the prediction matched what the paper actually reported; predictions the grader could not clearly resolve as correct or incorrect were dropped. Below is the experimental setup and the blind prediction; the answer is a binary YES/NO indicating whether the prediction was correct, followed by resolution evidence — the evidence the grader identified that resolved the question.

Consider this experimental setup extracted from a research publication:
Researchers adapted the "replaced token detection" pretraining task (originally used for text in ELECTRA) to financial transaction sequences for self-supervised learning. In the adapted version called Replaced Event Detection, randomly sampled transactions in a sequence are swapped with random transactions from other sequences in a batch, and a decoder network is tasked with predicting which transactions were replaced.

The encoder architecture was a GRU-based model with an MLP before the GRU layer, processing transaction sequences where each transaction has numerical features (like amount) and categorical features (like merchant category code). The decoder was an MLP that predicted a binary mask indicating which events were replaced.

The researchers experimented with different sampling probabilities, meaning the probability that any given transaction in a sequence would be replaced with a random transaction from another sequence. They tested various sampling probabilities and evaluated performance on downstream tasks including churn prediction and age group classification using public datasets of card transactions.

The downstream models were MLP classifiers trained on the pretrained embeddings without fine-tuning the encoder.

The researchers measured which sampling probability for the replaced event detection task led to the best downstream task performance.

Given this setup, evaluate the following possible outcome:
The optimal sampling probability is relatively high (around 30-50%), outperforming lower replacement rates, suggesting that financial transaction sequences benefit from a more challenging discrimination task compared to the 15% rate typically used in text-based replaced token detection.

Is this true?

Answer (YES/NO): YES